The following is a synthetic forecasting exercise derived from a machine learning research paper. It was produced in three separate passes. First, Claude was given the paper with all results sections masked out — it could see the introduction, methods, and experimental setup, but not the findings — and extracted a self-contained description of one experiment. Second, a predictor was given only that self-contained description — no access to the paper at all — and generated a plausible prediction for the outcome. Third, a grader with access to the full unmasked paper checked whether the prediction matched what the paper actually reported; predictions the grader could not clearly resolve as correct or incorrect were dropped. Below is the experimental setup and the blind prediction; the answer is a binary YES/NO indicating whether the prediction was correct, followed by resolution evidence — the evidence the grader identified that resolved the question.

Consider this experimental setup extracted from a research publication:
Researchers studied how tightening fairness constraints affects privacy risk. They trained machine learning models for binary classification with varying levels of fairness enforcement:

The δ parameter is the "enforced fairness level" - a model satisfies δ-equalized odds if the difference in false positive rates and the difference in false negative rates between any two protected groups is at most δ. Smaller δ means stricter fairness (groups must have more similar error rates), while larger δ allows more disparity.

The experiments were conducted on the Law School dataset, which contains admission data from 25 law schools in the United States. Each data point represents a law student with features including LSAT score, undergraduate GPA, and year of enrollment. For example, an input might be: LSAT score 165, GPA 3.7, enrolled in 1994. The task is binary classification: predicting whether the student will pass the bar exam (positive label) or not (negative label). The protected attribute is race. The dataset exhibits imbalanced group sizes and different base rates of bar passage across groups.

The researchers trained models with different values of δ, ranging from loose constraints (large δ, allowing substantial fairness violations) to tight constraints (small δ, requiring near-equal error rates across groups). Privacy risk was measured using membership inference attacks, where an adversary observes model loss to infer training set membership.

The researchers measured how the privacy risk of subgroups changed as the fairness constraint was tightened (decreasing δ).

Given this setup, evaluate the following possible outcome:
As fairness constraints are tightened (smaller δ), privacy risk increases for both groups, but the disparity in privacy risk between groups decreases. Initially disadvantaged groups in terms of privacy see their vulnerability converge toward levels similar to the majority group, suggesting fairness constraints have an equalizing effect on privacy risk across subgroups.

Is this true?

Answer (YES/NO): NO